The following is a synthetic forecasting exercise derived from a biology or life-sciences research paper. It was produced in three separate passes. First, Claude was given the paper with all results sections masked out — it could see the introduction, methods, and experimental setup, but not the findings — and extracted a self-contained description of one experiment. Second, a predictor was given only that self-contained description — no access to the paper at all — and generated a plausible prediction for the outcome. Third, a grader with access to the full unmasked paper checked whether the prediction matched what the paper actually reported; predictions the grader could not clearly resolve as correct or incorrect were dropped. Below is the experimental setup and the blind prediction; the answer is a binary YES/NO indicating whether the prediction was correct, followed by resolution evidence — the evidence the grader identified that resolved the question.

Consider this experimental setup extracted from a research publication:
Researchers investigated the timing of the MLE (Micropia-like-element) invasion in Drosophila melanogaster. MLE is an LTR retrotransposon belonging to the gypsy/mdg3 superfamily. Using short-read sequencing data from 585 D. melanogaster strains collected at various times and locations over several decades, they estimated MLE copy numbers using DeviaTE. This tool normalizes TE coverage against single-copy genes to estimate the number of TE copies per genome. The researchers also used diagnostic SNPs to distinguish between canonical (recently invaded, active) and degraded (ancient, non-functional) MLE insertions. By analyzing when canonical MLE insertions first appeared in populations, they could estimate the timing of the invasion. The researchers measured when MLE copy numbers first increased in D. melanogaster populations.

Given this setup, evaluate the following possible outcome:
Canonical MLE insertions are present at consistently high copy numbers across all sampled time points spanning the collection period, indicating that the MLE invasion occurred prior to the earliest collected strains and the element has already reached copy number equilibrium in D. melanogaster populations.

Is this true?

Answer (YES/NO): NO